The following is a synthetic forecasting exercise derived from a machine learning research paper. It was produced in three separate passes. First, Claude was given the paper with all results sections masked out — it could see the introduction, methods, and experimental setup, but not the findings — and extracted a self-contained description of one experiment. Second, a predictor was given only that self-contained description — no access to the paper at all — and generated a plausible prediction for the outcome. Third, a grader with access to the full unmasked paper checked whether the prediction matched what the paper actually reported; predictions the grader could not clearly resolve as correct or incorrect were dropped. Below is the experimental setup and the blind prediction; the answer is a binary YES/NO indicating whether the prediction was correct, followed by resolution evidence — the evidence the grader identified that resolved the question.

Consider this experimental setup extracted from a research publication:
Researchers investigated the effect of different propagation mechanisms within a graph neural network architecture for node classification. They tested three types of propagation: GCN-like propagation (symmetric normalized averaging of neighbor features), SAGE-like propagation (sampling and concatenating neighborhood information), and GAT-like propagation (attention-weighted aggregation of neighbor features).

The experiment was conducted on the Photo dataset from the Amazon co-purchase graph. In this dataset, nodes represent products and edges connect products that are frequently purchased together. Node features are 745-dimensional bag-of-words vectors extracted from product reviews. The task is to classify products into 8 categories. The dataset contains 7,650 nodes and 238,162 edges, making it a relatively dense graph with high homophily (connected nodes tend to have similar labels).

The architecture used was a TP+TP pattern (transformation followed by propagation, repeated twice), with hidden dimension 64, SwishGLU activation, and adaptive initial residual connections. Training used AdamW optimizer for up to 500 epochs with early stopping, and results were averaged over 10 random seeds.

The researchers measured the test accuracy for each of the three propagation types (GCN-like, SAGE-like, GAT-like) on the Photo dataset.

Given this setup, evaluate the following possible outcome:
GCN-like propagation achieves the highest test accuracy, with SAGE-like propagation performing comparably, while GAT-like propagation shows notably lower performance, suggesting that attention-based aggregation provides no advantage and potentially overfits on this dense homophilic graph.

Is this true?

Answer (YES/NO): NO